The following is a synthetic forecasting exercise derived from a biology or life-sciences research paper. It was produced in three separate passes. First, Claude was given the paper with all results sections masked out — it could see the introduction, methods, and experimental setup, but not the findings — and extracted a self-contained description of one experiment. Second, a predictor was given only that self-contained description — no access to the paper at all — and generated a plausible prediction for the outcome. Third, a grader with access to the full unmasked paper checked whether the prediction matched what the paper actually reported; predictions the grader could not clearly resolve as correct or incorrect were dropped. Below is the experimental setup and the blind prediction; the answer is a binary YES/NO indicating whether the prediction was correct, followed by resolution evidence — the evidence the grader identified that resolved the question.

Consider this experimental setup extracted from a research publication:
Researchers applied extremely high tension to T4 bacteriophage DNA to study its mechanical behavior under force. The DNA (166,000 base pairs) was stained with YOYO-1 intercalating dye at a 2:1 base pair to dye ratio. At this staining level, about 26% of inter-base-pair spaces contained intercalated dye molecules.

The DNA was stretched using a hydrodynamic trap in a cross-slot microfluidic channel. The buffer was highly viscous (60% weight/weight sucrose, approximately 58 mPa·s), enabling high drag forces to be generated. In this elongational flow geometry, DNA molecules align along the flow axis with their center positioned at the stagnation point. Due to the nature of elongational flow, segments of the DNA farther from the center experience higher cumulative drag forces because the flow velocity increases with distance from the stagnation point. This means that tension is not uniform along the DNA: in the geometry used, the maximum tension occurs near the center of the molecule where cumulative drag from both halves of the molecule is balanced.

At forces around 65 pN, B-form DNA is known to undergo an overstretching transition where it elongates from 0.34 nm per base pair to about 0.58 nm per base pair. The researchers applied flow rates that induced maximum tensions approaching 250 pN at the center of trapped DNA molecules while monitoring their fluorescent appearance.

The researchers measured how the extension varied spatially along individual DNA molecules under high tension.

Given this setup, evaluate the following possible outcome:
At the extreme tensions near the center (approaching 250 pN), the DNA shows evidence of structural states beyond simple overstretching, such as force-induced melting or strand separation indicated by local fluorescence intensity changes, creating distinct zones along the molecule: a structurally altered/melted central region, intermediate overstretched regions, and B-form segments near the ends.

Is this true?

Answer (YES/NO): NO